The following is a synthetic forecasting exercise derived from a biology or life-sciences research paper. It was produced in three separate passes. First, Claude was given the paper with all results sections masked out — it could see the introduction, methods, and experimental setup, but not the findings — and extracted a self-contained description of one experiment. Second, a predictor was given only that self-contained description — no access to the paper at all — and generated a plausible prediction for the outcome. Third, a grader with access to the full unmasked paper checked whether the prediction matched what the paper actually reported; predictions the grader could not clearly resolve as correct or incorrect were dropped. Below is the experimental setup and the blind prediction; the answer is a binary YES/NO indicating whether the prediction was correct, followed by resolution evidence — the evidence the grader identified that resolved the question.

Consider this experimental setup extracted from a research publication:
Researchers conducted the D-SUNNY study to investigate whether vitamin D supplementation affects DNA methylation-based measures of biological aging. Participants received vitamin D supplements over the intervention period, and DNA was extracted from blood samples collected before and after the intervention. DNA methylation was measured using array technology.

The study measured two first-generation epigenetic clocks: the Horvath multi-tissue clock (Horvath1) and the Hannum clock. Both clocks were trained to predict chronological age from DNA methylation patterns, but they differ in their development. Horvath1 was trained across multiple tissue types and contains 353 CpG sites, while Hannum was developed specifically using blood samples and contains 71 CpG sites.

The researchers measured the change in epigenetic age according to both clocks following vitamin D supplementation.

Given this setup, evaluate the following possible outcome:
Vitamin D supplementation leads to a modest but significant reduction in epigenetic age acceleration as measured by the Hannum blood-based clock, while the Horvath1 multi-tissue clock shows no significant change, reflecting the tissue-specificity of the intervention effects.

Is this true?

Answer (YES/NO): NO